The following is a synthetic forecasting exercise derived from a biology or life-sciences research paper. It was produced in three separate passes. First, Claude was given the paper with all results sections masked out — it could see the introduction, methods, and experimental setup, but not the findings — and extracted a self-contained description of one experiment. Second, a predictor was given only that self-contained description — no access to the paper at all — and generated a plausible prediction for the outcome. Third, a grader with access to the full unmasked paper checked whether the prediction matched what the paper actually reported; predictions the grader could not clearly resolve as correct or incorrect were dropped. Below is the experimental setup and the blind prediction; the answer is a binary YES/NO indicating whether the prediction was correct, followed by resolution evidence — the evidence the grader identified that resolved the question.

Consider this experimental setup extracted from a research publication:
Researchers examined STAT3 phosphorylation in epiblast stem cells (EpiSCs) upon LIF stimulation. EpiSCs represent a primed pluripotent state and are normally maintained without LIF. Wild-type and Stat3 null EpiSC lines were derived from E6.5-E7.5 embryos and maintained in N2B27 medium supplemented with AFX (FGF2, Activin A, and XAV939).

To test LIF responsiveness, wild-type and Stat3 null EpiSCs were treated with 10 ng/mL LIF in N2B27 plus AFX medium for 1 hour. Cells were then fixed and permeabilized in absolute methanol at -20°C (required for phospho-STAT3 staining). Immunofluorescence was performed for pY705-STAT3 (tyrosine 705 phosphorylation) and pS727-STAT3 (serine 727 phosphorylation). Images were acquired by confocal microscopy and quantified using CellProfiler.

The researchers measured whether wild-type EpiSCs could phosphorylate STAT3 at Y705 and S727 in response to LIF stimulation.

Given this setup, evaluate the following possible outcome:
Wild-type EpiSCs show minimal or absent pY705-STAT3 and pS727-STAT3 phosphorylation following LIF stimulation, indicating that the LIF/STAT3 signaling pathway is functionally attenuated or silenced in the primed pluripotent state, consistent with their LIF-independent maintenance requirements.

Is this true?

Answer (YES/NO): NO